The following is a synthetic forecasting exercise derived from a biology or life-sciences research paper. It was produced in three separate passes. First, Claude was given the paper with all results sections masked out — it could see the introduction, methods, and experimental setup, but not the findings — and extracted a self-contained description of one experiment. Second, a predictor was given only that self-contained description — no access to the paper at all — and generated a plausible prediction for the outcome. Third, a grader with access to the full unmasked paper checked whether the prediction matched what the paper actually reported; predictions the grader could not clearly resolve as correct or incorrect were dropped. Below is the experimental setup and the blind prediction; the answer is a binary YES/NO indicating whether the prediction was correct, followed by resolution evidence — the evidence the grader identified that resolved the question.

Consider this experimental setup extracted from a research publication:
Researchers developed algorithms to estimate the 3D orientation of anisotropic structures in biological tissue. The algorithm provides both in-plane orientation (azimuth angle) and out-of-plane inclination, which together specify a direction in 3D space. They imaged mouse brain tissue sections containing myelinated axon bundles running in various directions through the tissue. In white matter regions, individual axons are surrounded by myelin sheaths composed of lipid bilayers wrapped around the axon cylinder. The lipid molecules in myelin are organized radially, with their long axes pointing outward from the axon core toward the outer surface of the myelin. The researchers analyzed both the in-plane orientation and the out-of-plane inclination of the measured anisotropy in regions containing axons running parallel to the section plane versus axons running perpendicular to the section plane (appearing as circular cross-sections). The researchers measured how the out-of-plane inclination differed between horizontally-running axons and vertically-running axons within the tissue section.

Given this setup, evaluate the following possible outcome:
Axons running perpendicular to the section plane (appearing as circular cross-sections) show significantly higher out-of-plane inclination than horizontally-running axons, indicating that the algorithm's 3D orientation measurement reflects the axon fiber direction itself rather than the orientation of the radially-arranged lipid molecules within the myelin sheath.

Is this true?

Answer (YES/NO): NO